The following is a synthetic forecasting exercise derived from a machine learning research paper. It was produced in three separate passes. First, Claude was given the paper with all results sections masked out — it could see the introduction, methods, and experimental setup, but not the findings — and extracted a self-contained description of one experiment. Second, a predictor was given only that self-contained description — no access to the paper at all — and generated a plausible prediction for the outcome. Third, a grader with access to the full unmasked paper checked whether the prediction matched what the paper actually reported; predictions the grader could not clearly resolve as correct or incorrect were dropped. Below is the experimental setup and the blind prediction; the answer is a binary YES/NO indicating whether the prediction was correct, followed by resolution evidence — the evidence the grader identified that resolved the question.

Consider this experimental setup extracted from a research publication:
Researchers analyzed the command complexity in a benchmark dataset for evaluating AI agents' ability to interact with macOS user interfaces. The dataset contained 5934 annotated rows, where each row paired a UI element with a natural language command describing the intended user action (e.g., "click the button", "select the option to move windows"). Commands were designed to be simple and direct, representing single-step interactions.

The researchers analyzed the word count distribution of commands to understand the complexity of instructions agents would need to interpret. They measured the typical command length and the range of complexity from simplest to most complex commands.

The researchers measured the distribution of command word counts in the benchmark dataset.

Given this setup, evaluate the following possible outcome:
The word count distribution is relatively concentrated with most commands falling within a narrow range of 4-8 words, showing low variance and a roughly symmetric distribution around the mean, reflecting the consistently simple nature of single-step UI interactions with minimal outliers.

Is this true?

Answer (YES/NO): NO